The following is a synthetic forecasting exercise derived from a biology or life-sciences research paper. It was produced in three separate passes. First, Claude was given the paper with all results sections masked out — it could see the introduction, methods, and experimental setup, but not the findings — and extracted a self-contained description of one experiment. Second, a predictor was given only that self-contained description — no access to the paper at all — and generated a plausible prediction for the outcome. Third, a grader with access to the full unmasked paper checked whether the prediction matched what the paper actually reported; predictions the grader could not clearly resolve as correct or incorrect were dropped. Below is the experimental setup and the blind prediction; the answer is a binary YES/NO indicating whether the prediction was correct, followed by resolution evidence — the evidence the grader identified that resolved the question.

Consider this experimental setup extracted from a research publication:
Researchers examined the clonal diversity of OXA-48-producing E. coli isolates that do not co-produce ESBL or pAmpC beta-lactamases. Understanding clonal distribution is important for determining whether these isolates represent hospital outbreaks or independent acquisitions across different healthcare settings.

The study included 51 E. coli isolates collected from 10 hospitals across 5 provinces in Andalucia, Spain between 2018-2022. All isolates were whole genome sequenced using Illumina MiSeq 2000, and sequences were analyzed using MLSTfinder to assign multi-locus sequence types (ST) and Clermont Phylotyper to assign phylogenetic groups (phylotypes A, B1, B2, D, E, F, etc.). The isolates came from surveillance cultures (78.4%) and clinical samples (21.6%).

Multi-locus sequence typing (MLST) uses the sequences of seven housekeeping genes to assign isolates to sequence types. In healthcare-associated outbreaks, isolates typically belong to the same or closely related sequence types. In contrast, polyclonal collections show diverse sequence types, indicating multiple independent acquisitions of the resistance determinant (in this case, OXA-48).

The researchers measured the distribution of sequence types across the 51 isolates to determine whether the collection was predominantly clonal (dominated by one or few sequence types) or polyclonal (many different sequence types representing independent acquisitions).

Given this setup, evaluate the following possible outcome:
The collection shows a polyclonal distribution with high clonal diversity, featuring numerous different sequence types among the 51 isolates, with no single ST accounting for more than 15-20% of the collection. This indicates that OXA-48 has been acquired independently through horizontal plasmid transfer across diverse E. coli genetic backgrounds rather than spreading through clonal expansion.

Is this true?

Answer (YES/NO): YES